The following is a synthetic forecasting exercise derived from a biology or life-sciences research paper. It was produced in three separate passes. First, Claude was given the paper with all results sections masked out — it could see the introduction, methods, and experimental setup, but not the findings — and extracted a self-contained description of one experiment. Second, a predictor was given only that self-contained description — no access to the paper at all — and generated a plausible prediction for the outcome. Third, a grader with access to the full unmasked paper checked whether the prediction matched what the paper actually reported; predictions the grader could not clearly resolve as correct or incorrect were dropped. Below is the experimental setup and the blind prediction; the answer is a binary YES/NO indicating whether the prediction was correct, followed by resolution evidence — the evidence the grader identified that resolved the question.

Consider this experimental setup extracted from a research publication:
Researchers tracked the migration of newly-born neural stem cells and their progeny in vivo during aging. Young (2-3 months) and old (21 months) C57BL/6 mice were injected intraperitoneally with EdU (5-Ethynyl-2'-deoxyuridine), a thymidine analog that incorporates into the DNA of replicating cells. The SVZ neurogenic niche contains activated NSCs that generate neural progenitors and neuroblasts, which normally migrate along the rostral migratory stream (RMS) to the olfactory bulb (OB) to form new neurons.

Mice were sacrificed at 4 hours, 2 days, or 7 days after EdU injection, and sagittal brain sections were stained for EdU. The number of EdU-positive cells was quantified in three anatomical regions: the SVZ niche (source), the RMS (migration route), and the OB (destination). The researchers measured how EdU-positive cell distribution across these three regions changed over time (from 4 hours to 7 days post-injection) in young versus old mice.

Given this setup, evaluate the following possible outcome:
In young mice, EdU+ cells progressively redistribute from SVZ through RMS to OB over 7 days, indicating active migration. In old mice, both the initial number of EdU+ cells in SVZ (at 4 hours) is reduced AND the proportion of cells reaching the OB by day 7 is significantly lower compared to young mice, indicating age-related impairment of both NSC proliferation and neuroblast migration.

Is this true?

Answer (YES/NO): YES